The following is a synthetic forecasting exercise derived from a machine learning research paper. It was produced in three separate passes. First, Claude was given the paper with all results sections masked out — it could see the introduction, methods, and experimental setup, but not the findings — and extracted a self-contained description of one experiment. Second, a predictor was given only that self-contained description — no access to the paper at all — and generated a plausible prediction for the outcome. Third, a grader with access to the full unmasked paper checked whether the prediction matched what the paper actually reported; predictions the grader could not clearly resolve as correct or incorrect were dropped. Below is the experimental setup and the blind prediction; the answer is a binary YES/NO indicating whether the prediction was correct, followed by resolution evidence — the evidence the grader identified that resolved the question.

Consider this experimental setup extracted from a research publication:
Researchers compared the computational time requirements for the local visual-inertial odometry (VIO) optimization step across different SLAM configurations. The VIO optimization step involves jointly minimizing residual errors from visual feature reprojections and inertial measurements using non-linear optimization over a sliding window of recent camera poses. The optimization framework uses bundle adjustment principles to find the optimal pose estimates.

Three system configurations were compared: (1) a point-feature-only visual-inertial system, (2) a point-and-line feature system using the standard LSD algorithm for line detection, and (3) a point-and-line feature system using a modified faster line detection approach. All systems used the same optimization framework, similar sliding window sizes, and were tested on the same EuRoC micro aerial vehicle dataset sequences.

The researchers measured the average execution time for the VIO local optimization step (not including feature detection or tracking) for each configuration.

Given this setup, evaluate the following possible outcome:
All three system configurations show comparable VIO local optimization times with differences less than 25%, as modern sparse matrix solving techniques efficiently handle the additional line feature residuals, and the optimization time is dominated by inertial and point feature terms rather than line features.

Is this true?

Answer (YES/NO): YES